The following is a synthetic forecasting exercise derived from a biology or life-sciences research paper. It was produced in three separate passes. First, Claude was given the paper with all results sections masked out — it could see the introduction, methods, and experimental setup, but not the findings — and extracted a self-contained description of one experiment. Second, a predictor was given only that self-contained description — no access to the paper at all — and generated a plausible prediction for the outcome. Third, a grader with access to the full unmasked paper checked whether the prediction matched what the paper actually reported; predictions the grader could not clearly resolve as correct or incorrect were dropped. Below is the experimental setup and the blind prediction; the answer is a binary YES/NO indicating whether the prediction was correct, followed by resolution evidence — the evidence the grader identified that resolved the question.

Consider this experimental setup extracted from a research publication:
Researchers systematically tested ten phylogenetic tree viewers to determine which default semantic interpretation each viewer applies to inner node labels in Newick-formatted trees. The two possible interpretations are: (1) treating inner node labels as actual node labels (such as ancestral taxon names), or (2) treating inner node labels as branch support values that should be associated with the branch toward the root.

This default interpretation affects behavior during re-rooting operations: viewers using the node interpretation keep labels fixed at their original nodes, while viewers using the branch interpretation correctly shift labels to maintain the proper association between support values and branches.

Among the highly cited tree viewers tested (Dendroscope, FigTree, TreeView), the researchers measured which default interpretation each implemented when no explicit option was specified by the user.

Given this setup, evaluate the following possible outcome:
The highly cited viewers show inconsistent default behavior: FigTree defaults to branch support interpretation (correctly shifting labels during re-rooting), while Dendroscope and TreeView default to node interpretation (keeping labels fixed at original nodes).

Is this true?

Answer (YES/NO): NO